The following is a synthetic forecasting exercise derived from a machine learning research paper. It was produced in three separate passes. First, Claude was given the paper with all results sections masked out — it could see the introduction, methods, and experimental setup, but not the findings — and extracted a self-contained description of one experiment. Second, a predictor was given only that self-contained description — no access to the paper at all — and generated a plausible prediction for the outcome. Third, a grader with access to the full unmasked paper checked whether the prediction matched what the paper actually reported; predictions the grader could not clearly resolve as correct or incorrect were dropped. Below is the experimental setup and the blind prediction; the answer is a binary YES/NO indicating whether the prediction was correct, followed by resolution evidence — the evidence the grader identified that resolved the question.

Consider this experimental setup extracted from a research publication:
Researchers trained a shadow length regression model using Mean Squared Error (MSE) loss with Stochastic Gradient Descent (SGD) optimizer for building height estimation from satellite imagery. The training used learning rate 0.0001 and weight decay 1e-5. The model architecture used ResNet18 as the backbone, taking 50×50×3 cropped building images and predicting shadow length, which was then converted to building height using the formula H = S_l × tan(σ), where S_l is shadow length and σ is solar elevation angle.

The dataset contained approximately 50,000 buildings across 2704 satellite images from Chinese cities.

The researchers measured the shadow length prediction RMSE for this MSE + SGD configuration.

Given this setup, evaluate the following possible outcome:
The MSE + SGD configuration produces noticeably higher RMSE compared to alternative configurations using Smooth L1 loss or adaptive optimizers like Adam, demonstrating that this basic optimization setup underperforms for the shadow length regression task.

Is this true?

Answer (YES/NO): YES